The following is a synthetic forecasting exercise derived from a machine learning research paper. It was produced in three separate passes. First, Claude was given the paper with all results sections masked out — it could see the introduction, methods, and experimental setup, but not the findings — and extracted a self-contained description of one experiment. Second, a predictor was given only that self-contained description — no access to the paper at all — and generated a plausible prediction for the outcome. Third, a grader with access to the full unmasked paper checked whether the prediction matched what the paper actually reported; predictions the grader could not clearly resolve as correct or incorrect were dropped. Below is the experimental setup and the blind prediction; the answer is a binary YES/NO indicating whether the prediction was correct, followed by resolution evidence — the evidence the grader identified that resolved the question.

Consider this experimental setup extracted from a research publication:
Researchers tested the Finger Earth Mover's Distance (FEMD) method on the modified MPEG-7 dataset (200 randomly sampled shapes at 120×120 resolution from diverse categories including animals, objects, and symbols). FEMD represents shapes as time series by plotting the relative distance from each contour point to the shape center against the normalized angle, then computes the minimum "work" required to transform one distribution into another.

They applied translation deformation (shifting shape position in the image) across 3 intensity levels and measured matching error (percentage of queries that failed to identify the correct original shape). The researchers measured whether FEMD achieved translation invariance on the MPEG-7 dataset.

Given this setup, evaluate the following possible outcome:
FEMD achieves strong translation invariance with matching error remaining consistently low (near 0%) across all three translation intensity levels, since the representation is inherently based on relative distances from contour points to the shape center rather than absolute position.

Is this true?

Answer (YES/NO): YES